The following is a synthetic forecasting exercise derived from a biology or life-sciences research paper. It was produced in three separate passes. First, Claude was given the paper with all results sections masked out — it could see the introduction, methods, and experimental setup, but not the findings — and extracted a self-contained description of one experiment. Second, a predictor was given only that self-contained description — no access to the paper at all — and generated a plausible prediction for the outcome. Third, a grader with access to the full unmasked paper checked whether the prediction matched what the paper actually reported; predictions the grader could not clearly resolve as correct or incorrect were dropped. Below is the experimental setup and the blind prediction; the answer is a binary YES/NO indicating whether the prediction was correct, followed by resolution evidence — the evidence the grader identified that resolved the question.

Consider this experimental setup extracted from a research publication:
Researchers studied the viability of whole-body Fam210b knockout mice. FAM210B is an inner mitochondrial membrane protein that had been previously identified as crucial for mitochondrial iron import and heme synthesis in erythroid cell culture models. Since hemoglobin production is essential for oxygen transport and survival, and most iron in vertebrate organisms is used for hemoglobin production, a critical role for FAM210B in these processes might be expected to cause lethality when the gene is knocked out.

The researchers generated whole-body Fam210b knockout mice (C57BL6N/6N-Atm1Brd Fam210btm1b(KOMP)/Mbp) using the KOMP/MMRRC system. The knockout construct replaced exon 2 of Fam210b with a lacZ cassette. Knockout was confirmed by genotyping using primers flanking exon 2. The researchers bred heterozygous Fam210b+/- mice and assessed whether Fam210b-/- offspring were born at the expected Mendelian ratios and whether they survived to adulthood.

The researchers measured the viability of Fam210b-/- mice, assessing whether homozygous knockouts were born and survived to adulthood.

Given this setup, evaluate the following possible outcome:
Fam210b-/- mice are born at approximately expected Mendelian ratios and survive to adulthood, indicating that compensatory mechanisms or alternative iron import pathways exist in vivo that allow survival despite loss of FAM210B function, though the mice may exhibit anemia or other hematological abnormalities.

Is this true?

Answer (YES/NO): YES